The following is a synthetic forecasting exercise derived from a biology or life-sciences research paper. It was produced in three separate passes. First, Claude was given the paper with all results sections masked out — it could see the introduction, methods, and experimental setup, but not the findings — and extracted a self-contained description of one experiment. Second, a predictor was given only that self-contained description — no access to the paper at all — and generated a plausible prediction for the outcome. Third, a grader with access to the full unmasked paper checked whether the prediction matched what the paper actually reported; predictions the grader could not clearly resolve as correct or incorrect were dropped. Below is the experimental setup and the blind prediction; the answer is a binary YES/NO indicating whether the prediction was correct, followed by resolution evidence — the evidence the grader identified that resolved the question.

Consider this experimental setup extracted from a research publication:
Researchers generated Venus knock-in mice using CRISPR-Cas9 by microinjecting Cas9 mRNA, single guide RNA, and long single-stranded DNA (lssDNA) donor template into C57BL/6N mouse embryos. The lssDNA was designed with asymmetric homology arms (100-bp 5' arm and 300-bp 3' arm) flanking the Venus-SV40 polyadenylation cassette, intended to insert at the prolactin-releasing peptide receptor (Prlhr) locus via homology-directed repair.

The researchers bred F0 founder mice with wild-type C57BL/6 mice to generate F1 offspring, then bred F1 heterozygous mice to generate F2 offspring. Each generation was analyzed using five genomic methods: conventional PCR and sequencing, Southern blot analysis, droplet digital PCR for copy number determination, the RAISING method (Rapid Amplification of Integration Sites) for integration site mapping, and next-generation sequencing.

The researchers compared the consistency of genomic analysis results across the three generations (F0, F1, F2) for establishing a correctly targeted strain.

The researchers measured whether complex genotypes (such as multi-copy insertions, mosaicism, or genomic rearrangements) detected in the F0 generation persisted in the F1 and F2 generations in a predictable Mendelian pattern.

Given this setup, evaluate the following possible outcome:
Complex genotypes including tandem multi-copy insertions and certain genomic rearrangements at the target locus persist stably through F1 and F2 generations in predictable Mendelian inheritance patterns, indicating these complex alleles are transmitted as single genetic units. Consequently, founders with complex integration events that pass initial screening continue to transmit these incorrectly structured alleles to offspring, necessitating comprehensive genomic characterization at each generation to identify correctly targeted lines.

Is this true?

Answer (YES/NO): YES